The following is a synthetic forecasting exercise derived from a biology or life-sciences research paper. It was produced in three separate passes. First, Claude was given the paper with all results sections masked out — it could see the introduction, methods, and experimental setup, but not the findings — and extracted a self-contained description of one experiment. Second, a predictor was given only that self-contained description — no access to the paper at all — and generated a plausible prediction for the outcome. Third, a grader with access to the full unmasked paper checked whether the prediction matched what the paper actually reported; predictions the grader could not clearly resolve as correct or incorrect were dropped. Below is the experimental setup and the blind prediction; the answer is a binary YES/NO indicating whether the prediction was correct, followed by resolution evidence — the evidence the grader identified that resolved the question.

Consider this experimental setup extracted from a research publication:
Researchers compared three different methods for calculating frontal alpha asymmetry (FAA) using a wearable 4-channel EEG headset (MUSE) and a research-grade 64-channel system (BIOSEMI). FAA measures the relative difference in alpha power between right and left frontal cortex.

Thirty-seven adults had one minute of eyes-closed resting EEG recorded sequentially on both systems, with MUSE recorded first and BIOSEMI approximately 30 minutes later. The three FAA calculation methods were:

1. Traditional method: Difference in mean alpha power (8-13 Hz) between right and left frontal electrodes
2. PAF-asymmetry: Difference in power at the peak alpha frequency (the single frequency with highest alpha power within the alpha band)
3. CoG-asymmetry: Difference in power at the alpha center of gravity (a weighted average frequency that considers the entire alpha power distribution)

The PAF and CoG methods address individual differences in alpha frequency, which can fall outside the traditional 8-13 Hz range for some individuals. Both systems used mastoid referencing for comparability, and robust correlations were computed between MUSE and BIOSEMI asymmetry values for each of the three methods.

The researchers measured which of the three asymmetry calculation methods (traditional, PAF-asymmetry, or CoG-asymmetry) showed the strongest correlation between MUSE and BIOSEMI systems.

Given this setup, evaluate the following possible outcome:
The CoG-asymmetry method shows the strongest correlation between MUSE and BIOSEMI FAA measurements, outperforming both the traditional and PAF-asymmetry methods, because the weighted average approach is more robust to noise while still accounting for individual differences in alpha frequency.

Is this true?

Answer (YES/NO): NO